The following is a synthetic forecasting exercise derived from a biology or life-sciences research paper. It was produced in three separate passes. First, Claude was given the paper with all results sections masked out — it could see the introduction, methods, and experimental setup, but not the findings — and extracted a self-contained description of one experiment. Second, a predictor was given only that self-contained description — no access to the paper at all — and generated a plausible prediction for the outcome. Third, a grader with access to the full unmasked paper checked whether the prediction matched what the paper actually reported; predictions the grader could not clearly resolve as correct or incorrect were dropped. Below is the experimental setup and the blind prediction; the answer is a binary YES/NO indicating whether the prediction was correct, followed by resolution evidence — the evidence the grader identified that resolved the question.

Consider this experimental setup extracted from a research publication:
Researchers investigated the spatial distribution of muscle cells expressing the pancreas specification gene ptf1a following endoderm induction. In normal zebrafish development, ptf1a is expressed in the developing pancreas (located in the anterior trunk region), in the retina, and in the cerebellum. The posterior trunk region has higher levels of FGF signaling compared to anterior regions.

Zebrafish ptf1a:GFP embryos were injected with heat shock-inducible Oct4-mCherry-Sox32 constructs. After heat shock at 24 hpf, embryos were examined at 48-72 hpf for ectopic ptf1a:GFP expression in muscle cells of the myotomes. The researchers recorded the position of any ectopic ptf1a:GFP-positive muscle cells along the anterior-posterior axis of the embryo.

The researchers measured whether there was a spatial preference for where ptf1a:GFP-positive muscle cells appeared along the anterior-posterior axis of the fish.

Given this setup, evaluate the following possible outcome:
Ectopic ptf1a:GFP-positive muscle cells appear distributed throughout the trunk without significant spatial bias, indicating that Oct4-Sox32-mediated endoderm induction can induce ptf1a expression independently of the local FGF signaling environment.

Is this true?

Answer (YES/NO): NO